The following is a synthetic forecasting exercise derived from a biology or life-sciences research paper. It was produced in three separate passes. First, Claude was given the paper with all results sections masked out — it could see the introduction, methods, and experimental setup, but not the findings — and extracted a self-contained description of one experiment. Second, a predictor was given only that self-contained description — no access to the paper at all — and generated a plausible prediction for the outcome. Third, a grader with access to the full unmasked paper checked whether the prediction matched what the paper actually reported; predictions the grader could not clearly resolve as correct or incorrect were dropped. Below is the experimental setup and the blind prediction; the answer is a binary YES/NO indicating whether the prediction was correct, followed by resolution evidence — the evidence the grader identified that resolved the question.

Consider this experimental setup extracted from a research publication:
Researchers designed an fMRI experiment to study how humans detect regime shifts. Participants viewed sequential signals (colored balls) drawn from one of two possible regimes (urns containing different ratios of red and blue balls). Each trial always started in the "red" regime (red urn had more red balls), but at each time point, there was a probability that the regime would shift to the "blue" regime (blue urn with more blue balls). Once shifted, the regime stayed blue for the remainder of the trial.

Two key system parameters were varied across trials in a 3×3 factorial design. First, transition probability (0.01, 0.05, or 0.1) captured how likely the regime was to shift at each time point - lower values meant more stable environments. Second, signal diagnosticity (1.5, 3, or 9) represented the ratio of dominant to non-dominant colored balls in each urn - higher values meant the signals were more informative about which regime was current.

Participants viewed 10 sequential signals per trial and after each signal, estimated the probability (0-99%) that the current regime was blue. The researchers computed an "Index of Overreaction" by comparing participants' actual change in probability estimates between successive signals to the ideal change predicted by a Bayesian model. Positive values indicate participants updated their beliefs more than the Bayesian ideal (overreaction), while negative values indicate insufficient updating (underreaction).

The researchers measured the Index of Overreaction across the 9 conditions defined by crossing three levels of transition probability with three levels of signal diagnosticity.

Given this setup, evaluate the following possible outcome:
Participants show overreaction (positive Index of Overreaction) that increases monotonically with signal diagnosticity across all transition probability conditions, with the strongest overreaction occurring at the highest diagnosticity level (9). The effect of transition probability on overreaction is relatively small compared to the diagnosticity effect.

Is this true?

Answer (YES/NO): NO